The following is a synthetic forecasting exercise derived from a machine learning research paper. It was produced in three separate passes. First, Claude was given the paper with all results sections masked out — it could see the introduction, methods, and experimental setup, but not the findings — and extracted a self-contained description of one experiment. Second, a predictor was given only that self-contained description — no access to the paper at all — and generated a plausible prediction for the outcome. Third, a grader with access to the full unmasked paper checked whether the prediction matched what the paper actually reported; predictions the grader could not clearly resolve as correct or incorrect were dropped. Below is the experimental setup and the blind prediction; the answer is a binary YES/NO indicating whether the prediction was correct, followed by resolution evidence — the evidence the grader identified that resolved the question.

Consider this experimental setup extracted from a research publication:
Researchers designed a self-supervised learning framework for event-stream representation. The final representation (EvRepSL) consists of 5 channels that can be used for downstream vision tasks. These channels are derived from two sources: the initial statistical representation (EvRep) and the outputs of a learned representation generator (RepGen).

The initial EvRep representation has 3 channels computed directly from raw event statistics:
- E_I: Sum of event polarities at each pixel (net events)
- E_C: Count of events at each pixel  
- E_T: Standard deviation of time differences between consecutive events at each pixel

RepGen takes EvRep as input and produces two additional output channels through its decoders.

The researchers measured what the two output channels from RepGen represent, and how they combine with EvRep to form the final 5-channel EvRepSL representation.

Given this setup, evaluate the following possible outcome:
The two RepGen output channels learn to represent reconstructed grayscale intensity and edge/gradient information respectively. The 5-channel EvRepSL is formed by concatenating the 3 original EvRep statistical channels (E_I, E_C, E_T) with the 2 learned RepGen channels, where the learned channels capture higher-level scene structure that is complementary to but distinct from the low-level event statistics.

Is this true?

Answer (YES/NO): NO